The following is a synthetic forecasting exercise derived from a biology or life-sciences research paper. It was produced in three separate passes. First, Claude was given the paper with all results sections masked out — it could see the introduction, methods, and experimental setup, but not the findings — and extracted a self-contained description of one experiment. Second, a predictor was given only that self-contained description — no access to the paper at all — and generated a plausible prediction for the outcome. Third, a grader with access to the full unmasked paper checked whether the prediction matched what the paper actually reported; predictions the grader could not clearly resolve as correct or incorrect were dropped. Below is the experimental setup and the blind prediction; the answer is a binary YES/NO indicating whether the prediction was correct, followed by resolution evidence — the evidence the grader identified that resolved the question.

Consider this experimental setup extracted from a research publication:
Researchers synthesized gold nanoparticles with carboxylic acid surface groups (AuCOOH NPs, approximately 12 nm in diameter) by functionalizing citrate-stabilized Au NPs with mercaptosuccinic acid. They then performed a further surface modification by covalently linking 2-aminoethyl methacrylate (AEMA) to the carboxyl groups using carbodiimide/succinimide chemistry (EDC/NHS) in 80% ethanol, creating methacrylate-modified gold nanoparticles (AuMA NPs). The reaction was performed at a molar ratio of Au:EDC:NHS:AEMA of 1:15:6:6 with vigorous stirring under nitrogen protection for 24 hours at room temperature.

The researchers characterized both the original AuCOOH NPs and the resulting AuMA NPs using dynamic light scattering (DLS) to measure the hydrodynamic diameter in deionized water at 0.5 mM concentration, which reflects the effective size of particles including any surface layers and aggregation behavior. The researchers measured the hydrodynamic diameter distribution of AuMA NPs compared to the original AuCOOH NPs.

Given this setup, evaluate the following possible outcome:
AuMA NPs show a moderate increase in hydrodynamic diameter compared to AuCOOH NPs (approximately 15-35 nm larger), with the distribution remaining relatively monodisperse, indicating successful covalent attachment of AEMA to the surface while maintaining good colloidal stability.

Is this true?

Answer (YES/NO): NO